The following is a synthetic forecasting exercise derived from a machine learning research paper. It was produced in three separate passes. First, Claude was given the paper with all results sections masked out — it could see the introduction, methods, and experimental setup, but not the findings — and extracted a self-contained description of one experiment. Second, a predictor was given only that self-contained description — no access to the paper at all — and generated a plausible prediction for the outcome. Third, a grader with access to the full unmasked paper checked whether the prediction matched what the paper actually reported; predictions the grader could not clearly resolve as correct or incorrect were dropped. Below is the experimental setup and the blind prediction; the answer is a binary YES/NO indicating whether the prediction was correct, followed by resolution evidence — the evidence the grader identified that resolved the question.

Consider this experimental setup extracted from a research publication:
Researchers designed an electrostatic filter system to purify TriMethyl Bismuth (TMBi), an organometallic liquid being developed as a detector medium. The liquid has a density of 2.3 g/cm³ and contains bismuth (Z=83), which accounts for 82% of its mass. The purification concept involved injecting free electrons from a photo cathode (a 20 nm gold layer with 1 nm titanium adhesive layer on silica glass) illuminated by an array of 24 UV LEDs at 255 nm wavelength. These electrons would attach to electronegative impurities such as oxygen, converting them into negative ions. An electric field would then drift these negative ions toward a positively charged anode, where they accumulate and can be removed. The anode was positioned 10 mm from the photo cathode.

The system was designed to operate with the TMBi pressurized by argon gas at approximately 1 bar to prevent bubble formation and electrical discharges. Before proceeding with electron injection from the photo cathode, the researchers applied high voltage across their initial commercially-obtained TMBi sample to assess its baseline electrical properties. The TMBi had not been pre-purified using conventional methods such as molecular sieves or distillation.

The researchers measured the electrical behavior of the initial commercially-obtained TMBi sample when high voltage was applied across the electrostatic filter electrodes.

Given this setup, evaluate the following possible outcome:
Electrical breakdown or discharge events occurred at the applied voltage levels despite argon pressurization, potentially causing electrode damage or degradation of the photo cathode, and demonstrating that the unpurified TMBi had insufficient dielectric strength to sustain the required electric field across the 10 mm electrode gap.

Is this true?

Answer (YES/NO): NO